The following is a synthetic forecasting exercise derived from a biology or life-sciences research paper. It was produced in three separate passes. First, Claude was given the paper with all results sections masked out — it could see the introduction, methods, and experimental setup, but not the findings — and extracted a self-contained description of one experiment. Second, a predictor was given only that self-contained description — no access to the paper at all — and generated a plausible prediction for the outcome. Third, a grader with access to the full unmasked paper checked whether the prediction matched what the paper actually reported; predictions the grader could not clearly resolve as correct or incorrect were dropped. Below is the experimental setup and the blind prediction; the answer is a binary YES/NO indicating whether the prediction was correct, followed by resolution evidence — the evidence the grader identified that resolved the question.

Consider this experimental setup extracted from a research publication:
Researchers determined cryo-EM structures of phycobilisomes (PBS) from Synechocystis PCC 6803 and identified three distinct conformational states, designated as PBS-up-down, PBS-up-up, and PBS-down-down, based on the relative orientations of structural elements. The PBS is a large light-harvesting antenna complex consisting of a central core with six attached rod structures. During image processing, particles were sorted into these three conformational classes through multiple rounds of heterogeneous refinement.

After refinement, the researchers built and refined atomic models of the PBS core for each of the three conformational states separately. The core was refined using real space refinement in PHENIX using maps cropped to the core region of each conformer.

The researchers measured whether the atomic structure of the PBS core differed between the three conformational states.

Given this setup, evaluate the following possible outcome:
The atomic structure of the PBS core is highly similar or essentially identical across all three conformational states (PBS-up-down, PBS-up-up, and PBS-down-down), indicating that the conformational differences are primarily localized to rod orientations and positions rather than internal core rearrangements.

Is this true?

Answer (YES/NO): YES